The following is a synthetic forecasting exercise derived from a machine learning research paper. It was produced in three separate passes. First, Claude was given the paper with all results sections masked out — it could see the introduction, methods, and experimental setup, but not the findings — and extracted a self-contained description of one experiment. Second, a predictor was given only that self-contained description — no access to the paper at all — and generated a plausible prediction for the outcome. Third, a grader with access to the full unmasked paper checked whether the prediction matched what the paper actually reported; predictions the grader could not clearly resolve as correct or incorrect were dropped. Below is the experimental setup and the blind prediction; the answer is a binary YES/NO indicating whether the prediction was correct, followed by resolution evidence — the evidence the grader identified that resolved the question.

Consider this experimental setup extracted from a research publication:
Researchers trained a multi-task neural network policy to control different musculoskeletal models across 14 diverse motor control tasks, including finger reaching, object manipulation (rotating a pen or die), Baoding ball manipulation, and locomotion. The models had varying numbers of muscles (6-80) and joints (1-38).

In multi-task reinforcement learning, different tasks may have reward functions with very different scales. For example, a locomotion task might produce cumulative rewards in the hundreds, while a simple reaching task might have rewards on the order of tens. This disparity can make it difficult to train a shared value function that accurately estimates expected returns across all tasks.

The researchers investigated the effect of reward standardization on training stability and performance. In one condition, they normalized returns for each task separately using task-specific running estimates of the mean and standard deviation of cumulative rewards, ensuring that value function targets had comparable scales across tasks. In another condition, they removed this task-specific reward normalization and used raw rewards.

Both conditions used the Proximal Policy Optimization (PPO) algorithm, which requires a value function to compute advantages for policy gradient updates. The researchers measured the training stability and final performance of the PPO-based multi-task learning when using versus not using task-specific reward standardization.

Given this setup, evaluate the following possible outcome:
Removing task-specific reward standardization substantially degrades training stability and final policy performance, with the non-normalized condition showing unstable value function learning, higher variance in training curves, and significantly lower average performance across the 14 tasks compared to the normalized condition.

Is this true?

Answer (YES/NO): YES